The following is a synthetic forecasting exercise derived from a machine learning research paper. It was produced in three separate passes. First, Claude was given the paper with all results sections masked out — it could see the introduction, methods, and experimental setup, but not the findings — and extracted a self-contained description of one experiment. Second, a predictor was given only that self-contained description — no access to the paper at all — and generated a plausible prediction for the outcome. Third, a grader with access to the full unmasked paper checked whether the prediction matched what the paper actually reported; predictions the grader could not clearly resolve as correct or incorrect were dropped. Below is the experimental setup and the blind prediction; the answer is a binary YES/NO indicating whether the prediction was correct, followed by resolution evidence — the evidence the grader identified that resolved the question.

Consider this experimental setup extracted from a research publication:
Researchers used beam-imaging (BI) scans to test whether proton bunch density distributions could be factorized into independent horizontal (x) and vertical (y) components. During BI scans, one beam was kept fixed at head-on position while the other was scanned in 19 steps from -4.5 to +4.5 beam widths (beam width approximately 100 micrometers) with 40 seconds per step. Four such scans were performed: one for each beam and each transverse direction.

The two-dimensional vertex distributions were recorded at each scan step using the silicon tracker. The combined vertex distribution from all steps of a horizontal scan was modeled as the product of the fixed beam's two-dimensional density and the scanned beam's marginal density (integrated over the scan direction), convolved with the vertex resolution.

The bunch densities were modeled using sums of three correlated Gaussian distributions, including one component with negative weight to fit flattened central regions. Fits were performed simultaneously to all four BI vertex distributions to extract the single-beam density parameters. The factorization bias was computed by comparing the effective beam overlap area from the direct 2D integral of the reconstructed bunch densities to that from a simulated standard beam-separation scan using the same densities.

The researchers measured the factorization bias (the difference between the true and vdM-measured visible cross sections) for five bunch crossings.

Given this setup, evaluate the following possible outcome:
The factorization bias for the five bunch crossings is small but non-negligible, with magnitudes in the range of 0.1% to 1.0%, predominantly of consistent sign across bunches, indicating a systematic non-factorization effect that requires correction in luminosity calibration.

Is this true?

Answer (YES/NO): NO